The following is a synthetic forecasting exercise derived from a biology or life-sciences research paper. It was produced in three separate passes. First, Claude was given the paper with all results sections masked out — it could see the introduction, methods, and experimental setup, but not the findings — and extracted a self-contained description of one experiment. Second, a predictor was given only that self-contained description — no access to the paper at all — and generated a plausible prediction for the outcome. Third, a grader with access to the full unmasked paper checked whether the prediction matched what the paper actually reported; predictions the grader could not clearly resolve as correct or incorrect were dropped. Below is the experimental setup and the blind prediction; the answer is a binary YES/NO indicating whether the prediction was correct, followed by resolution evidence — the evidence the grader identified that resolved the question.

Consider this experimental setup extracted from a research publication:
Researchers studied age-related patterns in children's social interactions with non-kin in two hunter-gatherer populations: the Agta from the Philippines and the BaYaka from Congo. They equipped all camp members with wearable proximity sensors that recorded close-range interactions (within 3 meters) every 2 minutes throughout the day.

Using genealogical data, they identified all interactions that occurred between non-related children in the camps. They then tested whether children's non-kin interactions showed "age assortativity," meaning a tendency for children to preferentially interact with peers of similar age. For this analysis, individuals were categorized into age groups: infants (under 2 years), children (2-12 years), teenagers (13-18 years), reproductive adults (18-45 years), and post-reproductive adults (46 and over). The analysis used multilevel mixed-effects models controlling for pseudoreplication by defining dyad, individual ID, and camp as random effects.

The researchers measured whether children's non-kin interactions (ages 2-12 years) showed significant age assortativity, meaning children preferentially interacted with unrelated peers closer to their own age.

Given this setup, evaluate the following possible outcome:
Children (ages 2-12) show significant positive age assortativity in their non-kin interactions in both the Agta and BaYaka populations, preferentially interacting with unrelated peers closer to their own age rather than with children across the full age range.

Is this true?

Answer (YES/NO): YES